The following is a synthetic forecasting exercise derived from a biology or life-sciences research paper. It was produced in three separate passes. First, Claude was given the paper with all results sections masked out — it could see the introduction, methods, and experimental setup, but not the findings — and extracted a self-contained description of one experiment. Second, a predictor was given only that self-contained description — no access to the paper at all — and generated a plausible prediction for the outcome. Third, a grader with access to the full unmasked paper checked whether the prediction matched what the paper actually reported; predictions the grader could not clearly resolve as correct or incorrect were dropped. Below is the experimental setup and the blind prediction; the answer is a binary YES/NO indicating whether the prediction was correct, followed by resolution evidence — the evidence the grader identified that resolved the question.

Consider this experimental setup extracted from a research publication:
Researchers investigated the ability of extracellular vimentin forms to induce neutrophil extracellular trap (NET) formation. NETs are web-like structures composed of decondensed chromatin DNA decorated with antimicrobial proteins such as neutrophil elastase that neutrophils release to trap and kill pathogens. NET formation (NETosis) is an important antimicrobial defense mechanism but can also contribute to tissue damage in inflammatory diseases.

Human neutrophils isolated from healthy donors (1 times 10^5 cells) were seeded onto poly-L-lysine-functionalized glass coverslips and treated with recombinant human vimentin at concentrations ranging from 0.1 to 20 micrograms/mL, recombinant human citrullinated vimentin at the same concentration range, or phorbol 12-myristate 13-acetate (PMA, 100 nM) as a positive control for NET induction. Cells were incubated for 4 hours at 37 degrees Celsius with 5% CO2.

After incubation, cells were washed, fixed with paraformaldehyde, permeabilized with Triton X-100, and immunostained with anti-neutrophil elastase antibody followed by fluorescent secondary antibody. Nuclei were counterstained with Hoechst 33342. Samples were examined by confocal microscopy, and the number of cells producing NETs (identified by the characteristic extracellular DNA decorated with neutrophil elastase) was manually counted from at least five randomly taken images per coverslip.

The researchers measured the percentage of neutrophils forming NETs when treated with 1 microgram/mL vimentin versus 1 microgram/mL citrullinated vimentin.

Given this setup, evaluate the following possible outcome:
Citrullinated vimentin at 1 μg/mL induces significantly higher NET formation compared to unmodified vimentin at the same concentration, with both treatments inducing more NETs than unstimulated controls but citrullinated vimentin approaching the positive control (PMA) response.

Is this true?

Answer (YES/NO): YES